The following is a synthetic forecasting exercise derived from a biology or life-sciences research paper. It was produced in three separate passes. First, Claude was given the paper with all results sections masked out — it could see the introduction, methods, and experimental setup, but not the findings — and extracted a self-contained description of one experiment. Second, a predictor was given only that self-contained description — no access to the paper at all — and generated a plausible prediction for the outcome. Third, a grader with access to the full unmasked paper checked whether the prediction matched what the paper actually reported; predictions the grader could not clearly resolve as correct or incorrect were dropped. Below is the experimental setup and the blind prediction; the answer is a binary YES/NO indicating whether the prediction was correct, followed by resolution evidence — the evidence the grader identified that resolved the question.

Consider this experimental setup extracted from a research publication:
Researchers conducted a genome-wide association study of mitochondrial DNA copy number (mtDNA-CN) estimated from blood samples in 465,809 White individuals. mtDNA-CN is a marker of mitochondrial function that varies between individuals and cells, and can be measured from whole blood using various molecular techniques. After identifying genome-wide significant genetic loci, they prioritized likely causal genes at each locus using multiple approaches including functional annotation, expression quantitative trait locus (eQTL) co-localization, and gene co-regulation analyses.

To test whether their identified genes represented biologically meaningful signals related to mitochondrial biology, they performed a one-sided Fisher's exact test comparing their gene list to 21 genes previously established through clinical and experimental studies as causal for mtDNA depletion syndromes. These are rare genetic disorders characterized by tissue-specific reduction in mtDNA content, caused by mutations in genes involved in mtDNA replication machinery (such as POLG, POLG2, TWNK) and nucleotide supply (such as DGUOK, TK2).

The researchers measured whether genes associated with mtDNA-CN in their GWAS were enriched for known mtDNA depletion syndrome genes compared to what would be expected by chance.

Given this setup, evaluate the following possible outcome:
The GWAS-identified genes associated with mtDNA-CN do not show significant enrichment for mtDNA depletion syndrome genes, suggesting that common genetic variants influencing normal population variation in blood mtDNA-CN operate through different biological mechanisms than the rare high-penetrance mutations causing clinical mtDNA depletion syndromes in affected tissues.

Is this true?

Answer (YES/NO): NO